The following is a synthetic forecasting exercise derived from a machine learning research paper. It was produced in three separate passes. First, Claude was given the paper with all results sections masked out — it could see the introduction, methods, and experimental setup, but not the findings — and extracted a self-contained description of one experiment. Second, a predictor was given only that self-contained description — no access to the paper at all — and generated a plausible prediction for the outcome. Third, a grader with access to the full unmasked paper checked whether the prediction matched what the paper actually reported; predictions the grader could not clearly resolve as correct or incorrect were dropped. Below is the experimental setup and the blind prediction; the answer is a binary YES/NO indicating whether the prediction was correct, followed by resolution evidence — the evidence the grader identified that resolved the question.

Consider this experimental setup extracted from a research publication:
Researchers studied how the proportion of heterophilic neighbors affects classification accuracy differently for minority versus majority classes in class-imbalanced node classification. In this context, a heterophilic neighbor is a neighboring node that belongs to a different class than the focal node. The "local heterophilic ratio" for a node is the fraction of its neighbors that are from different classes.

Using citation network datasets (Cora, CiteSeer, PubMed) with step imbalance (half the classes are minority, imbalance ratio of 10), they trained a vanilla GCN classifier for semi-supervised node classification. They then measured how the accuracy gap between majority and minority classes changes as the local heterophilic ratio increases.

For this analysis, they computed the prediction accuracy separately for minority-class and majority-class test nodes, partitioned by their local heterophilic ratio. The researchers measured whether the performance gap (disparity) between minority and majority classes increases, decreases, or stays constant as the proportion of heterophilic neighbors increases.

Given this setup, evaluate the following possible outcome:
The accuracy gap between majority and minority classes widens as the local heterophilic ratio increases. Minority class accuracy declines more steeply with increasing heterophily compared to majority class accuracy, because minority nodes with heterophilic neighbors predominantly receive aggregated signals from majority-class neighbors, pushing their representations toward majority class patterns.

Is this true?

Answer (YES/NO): YES